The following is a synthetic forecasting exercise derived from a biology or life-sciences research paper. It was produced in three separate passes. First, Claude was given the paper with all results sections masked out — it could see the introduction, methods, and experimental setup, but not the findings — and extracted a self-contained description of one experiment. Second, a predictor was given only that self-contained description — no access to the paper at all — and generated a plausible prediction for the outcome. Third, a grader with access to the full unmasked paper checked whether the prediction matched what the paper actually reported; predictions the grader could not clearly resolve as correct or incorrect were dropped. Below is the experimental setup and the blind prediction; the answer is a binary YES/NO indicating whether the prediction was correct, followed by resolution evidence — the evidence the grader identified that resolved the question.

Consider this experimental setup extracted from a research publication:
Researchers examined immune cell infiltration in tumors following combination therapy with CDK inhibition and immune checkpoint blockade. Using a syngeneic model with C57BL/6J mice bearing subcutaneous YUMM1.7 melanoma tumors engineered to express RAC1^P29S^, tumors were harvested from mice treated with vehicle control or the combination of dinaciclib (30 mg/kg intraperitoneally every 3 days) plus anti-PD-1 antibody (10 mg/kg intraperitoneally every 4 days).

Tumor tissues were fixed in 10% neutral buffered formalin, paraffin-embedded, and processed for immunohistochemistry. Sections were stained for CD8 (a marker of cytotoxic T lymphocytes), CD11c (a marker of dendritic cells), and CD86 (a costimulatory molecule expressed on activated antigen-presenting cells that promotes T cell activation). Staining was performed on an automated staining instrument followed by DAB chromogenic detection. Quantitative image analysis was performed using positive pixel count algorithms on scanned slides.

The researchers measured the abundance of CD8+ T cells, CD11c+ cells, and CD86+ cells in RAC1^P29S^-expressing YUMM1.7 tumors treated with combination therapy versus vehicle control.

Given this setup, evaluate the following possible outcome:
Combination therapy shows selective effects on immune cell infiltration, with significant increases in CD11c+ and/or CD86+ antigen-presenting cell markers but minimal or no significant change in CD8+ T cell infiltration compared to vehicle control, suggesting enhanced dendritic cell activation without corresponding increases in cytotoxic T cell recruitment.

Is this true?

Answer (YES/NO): NO